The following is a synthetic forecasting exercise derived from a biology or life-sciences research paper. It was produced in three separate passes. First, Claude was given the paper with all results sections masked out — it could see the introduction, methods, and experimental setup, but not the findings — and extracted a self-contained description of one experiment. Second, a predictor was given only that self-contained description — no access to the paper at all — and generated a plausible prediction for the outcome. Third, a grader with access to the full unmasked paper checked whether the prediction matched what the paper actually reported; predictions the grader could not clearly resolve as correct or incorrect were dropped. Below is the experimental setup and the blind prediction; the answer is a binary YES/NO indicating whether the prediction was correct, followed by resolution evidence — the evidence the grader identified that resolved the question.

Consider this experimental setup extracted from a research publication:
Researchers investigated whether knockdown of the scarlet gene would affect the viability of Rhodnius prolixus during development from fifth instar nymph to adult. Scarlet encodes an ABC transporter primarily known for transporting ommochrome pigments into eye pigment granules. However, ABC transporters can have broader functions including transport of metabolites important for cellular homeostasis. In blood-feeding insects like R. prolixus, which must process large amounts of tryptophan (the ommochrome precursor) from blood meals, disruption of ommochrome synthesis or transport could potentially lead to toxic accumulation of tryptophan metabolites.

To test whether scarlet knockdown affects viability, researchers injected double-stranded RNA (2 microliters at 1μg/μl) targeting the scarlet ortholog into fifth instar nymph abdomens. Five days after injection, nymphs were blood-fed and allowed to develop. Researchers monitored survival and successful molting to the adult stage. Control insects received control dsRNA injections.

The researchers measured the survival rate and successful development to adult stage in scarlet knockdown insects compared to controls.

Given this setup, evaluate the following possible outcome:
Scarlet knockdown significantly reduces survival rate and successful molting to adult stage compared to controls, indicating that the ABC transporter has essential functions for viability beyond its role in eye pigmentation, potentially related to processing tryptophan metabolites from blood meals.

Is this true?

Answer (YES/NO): NO